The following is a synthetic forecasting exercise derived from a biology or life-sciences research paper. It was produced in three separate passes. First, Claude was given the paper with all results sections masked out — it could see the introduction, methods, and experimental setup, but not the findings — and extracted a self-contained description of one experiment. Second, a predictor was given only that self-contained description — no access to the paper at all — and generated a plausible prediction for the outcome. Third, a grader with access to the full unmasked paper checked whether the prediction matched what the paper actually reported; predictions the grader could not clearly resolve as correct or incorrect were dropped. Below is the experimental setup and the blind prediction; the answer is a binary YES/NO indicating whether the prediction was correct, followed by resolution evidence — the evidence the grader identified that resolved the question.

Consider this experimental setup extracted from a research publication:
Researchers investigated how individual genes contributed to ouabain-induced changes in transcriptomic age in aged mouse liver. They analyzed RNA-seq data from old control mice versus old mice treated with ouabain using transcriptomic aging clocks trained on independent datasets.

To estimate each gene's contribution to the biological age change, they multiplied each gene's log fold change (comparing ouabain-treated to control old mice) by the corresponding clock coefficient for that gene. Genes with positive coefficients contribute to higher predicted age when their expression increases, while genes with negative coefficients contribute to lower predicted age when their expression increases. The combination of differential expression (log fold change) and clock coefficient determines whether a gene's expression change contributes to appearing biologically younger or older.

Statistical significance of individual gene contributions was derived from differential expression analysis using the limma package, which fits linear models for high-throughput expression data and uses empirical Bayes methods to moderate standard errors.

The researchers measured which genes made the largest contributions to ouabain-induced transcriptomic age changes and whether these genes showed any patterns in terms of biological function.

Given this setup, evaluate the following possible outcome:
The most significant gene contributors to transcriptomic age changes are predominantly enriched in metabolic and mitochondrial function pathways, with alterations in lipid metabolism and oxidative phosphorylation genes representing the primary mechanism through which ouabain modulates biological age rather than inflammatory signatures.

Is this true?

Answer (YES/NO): NO